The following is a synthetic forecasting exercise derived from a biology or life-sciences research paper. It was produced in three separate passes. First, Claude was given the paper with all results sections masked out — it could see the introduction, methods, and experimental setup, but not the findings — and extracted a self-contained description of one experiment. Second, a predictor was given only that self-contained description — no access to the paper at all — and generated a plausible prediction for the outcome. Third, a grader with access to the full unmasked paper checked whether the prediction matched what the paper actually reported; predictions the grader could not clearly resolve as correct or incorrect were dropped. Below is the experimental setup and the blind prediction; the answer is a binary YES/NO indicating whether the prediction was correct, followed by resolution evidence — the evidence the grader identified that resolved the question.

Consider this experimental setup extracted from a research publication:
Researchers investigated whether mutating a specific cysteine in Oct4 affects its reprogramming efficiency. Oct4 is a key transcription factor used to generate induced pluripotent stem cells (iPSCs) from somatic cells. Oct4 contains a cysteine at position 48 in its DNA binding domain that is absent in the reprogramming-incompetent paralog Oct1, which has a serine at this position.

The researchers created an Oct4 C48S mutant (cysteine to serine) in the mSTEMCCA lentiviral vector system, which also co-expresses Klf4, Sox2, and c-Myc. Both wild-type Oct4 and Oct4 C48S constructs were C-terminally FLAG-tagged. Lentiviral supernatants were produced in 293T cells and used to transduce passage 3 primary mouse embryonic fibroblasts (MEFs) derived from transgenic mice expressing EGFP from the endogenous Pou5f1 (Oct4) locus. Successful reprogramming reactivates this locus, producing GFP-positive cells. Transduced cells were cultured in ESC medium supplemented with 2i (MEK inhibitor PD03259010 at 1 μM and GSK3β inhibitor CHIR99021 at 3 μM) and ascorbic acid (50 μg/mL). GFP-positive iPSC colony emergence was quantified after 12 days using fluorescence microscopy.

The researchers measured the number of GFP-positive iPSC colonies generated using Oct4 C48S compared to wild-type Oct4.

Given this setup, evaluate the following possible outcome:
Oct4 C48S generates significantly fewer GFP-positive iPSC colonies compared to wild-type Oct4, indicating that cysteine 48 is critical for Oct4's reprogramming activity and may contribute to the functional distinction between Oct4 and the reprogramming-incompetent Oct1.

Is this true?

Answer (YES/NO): YES